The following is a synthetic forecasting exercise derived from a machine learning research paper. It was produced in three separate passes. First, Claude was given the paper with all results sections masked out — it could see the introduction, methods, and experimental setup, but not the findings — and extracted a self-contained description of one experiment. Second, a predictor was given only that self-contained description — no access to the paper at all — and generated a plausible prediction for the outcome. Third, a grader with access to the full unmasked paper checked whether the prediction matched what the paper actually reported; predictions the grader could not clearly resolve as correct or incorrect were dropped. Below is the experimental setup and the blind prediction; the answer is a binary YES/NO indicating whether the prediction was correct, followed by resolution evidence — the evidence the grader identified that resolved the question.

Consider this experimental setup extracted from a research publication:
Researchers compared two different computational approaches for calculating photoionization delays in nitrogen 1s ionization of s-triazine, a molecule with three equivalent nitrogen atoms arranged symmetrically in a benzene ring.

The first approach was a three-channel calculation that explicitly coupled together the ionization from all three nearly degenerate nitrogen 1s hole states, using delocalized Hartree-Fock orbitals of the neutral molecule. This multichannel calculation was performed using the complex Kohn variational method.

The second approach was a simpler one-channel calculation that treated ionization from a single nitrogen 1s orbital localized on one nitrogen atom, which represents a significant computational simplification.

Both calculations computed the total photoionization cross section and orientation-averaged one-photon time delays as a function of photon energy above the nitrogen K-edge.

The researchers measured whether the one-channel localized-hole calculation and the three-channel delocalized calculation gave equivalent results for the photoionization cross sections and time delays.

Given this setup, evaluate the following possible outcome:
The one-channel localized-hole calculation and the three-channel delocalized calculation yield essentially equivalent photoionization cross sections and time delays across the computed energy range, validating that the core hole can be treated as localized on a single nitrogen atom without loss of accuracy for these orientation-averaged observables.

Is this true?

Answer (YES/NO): YES